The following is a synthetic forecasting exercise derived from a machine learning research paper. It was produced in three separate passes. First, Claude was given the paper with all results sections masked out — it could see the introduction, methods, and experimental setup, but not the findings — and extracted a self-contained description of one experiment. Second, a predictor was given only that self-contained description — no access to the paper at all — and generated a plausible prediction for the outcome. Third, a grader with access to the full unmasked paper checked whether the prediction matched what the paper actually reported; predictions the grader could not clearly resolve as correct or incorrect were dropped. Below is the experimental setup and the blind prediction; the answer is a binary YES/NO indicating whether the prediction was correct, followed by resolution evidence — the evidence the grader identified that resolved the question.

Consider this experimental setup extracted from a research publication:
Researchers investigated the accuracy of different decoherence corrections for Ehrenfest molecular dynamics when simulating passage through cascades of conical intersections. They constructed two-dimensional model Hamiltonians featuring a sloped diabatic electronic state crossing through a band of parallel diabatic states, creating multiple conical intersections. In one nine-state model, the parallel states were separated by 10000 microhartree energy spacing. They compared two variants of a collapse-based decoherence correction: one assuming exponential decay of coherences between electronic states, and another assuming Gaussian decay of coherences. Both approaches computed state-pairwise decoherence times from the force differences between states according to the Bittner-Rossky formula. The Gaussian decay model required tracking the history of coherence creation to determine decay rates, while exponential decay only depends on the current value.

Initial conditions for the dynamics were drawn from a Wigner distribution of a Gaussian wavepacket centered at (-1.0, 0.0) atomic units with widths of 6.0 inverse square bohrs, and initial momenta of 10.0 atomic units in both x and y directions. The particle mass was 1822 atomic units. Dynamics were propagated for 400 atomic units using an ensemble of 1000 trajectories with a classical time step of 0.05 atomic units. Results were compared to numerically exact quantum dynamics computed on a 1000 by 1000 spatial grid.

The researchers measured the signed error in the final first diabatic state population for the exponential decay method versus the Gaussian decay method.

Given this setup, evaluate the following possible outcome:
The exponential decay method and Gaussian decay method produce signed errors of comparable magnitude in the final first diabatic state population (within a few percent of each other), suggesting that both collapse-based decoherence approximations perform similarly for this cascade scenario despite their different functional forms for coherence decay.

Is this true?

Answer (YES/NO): NO